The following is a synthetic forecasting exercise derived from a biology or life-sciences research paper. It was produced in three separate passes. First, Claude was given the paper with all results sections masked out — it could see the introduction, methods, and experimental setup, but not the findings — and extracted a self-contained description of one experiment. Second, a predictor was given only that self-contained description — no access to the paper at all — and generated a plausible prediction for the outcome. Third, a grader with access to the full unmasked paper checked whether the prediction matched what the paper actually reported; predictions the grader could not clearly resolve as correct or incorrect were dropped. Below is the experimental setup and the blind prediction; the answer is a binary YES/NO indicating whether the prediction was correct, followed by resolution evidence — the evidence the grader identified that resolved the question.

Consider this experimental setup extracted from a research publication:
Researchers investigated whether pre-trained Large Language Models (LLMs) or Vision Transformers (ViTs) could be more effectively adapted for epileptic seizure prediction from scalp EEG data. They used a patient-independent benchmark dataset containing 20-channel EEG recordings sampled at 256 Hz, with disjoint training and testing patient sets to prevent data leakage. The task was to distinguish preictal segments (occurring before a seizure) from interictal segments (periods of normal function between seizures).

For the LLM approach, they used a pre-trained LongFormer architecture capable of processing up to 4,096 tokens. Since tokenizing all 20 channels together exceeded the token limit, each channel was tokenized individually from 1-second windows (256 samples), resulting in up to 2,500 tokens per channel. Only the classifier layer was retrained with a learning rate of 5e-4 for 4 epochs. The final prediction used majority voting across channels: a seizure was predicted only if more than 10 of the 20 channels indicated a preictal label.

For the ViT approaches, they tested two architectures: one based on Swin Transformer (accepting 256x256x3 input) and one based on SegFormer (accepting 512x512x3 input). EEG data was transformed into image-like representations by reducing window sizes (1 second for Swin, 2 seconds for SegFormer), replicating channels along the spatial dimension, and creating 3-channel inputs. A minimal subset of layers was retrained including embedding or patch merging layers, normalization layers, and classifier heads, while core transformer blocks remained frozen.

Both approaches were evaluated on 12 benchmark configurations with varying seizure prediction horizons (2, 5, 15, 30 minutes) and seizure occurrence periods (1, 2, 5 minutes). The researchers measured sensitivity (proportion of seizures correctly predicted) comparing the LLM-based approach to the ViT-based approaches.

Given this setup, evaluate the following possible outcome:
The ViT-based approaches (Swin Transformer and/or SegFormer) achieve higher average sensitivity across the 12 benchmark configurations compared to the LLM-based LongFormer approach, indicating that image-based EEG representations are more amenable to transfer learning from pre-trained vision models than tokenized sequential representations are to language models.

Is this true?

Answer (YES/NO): NO